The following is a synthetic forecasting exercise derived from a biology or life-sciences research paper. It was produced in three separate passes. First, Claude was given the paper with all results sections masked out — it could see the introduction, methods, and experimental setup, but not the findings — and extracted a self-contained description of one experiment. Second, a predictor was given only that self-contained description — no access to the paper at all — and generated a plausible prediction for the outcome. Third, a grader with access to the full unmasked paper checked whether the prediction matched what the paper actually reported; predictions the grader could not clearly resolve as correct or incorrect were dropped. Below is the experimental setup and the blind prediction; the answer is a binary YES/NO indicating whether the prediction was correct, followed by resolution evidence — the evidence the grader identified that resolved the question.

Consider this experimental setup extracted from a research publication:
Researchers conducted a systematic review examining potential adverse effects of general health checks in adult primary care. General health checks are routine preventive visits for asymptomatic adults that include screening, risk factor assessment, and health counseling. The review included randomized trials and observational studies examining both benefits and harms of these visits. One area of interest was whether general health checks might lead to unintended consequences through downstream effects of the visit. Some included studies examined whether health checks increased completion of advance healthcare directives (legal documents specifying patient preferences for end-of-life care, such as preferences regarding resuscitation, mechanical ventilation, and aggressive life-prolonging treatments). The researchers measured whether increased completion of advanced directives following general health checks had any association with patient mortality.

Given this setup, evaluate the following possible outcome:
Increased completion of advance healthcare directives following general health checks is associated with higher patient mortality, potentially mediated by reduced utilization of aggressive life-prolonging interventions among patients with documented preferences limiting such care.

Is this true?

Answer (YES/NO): YES